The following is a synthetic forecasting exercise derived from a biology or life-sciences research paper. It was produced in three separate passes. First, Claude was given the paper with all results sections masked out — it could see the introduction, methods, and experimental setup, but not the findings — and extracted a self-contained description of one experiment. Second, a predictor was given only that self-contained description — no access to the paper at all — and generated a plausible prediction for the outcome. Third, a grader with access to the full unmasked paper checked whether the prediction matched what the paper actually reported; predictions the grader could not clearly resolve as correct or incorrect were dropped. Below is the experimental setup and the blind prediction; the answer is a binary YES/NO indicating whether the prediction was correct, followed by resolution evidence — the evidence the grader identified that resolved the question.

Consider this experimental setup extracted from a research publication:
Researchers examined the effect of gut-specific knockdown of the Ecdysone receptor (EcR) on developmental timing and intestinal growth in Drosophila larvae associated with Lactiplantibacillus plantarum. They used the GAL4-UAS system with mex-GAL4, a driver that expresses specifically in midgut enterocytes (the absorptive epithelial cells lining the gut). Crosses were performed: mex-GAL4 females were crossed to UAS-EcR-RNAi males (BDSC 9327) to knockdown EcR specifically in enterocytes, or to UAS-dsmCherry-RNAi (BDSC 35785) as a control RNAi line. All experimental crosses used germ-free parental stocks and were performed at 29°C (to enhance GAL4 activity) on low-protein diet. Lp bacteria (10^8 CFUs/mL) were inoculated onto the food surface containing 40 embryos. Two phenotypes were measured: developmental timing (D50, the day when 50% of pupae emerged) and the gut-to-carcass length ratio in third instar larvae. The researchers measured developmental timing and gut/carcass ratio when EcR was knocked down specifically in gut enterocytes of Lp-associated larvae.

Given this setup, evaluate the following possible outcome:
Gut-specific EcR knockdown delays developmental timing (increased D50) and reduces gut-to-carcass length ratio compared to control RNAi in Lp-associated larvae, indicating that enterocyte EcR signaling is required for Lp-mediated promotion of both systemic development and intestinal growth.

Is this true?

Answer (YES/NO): NO